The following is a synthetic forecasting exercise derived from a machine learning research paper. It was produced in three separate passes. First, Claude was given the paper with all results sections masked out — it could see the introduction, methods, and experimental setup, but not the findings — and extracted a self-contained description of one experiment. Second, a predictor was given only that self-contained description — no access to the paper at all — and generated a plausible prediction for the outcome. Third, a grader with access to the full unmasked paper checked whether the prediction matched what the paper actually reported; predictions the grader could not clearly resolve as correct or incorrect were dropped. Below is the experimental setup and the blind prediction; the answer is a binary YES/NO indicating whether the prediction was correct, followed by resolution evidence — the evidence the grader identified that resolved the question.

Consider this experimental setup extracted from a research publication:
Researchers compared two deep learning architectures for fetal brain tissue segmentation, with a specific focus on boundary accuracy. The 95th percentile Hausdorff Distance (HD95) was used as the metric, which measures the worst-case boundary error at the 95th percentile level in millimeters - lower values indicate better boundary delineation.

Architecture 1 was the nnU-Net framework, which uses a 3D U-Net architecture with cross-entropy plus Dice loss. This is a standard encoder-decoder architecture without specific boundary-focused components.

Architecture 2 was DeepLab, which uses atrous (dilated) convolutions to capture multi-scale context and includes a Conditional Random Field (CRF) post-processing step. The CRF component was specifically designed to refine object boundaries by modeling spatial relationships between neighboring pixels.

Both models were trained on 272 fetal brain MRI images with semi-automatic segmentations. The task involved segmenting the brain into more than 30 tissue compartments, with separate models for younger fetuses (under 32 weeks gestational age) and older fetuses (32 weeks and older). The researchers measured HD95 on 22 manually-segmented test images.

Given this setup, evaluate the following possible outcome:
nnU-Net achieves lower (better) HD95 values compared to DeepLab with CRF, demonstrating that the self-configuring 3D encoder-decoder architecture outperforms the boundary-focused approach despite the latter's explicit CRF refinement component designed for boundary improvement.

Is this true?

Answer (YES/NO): YES